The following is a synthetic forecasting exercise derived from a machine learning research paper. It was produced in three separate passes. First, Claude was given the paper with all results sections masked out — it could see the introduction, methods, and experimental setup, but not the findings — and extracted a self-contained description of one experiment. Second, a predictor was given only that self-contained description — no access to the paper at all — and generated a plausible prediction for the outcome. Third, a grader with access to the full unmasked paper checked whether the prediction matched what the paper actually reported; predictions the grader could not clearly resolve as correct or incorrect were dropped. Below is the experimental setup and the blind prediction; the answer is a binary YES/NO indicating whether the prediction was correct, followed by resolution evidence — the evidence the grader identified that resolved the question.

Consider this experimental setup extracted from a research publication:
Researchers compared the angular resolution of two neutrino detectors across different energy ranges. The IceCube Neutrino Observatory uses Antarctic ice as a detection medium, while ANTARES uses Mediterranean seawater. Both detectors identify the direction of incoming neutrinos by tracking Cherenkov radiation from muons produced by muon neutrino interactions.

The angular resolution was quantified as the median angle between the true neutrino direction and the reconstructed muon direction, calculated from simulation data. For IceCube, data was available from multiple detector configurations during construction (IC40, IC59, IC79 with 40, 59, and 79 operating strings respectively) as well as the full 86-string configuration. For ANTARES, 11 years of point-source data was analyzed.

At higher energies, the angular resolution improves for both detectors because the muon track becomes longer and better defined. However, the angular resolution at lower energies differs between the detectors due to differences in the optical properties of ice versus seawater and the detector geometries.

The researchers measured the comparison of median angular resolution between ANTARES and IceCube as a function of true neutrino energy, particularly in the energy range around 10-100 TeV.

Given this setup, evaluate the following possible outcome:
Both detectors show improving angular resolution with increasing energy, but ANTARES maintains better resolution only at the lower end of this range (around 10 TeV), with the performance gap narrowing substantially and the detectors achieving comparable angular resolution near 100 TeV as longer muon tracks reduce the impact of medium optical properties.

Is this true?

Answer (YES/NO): NO